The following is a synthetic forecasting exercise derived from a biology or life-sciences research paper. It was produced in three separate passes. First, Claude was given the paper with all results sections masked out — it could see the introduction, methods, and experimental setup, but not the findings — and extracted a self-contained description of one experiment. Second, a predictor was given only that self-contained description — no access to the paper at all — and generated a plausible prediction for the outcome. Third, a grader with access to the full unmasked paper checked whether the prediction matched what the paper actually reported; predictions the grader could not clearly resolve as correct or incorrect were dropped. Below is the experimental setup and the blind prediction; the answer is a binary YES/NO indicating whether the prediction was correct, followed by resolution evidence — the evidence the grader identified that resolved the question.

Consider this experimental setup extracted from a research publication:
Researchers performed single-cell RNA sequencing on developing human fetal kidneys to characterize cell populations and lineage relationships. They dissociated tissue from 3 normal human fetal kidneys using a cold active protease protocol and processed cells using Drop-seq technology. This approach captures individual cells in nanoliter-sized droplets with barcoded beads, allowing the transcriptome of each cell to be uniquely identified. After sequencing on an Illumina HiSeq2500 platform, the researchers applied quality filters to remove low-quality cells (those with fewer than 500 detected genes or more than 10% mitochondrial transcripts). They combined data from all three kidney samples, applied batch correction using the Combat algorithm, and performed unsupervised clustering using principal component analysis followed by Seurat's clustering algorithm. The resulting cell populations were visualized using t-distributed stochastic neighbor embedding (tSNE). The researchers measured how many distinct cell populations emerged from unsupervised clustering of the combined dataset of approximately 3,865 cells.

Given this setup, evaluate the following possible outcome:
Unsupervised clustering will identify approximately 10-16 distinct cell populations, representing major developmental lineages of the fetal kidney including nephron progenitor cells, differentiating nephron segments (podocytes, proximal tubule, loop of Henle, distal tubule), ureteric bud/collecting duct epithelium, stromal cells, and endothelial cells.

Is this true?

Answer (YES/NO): NO